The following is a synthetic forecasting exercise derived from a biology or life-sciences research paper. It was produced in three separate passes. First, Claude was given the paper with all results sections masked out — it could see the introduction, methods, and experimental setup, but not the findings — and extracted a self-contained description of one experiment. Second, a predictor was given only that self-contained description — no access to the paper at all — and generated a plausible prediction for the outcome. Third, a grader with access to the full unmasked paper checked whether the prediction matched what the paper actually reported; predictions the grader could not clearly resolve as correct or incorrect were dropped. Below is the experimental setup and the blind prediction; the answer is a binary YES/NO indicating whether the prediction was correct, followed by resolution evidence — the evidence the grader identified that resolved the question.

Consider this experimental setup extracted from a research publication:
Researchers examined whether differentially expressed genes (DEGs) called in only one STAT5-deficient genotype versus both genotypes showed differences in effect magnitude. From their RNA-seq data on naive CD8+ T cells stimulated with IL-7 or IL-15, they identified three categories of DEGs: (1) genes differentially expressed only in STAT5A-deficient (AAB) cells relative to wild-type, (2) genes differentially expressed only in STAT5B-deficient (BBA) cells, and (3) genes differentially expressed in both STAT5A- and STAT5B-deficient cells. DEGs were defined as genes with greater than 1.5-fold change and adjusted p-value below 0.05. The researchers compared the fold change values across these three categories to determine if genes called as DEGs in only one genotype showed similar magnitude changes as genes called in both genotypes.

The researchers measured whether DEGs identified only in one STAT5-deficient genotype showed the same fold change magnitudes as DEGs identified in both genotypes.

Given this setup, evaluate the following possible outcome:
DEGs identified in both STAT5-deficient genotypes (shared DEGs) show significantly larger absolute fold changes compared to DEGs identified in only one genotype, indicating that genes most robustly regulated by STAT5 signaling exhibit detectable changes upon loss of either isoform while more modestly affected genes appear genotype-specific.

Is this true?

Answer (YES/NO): YES